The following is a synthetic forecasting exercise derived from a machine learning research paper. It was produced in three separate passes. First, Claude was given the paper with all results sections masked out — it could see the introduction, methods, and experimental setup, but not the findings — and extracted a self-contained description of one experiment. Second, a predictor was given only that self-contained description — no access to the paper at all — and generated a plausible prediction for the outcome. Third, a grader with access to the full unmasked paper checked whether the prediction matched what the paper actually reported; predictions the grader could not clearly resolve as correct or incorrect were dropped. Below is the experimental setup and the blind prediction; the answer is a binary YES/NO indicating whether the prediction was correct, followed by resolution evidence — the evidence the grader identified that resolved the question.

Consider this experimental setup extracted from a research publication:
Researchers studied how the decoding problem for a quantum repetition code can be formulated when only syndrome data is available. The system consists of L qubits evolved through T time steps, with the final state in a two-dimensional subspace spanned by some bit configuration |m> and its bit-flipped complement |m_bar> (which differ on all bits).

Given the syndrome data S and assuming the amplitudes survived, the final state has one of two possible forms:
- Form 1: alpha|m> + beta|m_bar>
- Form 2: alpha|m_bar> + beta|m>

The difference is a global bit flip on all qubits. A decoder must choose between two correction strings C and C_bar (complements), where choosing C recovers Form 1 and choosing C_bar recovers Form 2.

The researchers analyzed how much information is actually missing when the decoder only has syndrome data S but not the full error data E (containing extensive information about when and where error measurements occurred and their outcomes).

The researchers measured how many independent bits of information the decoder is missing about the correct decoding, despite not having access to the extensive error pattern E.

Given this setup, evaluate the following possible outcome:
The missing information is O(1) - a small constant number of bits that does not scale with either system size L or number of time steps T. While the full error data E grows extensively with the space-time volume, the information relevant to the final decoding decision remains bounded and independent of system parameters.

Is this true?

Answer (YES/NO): NO